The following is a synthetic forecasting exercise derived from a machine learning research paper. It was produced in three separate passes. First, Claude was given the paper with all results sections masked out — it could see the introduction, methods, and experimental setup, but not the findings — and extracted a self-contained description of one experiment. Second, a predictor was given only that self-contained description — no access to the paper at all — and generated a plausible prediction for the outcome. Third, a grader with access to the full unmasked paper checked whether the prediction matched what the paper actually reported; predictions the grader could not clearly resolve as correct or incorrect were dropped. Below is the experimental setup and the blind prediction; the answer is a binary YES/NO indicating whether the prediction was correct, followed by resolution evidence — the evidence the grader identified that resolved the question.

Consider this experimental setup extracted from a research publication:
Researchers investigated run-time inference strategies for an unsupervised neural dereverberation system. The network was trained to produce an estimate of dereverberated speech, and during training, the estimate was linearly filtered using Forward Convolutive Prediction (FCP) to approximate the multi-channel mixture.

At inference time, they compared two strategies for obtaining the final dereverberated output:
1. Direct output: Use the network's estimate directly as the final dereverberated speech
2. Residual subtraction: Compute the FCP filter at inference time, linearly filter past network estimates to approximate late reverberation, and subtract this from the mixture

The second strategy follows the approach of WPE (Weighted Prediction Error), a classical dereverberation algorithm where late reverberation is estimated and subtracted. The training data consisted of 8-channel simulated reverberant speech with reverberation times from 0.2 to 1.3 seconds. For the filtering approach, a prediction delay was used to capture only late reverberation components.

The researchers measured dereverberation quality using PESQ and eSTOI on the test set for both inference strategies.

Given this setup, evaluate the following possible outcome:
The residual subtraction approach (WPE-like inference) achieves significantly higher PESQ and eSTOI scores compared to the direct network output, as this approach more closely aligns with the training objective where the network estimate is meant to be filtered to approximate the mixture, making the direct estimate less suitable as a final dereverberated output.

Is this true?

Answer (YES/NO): NO